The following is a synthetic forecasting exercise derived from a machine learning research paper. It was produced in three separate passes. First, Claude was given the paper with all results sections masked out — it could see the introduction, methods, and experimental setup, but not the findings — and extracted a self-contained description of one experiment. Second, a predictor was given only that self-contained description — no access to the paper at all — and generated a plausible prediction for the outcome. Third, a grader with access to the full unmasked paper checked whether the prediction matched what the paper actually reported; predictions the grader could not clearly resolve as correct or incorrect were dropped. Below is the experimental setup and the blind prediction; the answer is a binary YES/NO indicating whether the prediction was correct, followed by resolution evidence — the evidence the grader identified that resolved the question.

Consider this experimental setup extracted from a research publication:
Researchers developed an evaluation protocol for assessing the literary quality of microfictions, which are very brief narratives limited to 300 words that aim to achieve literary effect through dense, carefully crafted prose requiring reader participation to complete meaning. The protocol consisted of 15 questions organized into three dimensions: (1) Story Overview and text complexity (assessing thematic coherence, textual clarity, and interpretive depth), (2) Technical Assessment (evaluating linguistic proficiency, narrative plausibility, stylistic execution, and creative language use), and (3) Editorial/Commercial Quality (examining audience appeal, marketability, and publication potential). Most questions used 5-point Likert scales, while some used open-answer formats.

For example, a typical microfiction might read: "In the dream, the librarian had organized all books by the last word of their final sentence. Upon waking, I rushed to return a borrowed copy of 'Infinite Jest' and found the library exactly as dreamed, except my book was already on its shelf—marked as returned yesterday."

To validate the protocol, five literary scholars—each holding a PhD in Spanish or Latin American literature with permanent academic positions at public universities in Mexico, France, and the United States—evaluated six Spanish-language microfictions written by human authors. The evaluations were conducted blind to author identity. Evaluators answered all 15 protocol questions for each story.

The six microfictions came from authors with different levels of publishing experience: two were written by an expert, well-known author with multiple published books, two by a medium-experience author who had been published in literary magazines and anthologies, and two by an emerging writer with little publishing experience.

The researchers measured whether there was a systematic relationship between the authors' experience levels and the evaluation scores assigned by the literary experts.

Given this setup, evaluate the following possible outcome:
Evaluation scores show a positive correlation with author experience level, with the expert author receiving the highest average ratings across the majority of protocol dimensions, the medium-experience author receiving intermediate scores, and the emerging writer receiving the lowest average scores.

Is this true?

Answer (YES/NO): YES